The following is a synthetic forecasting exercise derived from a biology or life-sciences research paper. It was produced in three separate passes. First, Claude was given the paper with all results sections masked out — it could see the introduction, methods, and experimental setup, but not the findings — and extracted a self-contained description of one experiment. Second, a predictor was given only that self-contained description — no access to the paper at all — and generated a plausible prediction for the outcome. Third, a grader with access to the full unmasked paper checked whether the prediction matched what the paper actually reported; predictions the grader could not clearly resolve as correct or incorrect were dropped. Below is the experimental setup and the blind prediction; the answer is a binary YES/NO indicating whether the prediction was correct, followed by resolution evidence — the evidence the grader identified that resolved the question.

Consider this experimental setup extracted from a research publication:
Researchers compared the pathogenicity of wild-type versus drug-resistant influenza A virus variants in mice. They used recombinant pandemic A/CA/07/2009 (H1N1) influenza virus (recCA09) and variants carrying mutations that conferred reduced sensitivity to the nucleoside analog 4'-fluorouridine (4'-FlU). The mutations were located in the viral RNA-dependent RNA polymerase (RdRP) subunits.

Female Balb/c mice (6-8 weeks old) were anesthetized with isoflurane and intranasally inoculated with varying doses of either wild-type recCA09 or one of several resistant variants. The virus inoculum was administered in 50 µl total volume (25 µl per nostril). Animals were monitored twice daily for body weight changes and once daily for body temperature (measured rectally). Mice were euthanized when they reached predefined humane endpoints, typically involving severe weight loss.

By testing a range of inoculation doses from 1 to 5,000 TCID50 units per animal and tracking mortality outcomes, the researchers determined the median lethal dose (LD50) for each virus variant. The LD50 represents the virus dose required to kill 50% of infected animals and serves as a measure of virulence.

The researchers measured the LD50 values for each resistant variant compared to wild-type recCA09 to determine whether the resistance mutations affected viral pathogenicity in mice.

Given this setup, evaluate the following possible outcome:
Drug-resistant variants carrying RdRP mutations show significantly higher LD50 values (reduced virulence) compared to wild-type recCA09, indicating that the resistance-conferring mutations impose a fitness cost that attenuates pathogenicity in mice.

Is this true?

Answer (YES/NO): YES